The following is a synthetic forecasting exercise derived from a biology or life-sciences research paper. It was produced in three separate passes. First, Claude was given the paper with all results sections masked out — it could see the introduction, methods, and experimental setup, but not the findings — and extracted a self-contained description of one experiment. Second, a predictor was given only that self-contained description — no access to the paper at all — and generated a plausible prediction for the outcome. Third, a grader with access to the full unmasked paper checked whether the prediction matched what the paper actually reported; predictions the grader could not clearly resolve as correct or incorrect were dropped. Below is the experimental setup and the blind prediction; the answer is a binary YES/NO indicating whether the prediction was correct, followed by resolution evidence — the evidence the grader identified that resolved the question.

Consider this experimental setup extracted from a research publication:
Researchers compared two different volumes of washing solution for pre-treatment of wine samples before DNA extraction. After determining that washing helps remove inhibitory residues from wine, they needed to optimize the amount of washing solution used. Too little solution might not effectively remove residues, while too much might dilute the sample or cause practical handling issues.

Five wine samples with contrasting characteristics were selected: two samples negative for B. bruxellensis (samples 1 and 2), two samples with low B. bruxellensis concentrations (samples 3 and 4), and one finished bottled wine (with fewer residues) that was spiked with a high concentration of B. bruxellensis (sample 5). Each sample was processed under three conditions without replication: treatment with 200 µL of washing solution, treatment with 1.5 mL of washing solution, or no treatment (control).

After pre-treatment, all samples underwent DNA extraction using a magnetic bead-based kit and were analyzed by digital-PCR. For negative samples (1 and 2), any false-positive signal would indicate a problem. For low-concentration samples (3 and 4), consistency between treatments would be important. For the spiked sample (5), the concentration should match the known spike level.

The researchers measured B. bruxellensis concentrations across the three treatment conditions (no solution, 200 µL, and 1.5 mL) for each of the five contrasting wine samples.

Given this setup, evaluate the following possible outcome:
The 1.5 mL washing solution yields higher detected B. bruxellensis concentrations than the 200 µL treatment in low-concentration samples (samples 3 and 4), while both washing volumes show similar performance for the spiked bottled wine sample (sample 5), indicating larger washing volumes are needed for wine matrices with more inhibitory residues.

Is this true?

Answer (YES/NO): NO